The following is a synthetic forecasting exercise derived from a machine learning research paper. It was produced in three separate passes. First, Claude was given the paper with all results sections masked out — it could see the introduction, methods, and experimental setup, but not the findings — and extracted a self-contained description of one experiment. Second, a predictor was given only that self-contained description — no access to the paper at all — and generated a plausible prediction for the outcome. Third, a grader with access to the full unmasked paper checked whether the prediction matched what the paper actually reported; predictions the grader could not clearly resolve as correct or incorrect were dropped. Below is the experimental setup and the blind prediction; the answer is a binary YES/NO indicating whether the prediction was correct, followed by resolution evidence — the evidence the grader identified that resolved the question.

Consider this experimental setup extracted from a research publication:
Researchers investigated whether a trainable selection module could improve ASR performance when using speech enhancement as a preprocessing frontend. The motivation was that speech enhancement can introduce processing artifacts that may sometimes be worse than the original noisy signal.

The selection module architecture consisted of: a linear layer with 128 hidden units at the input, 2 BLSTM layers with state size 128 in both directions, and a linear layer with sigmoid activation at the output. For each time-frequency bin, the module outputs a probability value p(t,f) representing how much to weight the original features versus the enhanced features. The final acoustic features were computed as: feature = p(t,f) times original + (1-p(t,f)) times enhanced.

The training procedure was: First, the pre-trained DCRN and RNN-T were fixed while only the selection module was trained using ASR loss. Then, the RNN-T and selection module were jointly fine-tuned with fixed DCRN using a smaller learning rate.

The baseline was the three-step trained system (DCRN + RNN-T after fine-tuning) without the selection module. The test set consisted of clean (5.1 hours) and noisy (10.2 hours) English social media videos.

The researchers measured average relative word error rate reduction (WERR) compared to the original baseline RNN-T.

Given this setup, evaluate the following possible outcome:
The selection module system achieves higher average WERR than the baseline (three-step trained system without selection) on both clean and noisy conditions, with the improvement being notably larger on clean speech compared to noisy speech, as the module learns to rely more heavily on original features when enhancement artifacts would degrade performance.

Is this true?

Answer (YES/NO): NO